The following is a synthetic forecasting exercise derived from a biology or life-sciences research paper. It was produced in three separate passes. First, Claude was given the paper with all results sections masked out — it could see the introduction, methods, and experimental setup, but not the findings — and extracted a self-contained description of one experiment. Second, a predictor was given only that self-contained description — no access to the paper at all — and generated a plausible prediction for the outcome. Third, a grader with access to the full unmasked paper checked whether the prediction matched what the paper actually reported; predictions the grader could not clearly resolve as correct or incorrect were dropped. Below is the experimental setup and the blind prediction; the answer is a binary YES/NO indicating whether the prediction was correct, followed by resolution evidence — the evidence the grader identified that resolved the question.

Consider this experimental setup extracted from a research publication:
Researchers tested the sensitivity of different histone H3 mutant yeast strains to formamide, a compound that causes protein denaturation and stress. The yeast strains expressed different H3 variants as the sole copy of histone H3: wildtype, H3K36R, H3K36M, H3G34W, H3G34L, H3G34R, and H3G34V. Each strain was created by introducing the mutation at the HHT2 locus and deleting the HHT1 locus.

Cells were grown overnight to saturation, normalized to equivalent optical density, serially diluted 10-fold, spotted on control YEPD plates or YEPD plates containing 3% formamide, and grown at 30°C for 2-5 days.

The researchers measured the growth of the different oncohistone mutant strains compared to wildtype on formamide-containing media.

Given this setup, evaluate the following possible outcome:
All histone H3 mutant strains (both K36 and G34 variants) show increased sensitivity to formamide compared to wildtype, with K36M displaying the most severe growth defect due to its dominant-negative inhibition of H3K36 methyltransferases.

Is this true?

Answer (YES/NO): NO